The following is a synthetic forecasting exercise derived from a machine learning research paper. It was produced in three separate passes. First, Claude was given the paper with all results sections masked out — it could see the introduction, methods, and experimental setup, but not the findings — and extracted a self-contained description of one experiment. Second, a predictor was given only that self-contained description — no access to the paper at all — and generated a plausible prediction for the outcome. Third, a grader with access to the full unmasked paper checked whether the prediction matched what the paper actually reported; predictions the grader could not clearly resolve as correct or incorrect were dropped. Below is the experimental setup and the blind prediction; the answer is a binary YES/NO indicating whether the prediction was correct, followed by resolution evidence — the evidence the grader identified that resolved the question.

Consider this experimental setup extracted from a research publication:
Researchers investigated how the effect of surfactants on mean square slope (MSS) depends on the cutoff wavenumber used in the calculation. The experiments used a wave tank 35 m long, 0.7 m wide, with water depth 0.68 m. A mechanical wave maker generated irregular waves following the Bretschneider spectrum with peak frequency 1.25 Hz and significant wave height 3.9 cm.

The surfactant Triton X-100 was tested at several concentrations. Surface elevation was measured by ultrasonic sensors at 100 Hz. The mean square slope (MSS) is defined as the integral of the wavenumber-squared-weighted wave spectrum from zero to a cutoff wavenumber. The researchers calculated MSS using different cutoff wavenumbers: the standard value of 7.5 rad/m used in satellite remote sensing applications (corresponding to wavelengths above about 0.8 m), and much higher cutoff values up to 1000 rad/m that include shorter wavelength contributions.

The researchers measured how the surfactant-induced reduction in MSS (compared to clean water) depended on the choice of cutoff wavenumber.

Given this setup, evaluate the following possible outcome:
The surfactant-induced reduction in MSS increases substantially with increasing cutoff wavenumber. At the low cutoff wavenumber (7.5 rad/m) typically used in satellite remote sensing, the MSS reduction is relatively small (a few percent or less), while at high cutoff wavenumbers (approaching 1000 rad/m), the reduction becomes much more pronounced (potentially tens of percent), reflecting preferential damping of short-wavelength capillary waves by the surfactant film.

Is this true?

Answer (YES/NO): NO